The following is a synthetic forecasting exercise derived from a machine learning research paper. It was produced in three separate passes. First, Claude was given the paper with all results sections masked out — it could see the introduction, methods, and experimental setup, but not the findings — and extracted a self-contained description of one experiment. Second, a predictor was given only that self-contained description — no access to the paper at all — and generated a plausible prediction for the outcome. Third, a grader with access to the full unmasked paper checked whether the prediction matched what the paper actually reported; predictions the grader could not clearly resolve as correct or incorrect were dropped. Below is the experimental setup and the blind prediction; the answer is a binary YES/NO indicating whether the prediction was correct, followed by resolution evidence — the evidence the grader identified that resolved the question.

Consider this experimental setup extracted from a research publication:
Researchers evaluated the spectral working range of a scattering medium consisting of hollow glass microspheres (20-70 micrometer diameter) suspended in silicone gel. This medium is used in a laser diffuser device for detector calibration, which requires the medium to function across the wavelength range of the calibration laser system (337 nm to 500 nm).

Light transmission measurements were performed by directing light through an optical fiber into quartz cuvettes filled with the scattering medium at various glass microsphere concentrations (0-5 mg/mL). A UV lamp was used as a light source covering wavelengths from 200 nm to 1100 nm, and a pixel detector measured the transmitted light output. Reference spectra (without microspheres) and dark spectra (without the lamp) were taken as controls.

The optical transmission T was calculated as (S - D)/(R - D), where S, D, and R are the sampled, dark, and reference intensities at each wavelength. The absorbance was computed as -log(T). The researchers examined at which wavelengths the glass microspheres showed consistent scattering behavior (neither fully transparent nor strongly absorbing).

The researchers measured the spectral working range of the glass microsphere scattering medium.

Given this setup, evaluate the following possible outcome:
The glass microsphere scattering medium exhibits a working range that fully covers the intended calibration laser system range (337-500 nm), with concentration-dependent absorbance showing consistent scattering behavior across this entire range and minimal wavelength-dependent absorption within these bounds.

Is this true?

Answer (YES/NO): YES